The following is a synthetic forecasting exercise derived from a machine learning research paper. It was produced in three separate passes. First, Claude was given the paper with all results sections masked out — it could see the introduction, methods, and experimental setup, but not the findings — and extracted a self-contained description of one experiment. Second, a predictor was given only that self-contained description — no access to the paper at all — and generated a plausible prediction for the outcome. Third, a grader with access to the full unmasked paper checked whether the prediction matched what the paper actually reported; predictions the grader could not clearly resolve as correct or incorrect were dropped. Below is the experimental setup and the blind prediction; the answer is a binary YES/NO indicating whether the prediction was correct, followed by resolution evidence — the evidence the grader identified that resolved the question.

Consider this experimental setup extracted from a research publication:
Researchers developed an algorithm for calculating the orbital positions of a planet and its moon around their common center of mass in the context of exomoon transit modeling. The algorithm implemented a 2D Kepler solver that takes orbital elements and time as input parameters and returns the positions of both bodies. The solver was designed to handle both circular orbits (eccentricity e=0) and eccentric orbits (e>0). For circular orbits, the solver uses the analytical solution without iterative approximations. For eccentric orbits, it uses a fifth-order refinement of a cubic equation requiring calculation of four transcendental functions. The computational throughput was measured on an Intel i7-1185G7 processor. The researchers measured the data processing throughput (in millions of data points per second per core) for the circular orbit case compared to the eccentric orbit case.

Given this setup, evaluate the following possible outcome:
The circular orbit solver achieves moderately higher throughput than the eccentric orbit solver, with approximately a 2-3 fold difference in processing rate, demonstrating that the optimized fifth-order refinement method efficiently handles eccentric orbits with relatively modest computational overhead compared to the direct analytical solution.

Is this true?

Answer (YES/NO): NO